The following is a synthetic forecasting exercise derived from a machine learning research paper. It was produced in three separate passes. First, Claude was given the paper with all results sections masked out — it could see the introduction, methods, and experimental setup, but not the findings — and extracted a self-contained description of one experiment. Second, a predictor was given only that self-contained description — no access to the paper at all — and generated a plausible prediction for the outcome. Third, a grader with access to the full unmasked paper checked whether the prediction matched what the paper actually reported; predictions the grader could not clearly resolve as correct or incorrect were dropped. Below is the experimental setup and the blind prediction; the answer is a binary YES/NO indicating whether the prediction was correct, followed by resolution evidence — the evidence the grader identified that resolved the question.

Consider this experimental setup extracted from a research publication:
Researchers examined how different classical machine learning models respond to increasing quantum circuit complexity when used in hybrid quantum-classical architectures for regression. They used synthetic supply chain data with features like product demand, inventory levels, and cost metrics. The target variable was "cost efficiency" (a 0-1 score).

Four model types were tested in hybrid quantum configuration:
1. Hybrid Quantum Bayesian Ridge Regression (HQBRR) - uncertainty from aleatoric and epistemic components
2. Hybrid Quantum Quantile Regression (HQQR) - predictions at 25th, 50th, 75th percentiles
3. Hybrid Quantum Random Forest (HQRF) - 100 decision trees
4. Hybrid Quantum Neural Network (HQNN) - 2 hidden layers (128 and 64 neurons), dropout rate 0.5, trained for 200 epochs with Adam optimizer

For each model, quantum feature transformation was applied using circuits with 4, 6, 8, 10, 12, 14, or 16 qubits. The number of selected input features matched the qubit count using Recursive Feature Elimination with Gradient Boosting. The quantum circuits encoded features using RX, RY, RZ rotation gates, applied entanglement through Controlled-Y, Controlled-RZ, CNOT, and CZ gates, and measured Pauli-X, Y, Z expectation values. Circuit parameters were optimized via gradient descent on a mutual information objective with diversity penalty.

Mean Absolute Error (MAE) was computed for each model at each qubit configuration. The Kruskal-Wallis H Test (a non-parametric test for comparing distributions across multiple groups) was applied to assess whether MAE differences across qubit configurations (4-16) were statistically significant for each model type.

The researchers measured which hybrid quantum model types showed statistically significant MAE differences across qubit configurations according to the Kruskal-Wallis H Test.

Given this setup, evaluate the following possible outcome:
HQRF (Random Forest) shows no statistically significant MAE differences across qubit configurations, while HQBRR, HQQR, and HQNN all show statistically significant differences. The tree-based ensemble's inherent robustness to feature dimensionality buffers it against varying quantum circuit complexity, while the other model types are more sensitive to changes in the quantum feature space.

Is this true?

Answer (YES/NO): NO